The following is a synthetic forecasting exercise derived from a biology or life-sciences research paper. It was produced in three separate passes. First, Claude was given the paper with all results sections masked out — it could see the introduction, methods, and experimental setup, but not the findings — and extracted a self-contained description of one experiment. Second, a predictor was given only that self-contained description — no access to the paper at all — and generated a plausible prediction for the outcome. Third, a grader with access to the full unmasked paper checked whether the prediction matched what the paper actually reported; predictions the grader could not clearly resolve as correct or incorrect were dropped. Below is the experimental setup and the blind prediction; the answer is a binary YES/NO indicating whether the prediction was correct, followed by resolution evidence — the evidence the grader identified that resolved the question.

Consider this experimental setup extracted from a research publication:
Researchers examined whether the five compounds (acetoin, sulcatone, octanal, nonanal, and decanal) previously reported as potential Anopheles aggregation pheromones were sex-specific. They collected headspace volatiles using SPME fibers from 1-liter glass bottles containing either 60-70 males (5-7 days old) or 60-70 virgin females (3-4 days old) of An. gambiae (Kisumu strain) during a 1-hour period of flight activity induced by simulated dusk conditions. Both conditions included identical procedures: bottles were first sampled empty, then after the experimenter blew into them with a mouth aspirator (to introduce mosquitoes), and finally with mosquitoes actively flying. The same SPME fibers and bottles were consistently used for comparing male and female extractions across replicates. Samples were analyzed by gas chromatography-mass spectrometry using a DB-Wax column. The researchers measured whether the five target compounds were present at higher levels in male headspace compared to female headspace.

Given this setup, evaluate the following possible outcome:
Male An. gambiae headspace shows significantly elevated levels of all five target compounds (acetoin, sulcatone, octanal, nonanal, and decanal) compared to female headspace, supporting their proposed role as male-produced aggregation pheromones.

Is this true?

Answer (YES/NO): NO